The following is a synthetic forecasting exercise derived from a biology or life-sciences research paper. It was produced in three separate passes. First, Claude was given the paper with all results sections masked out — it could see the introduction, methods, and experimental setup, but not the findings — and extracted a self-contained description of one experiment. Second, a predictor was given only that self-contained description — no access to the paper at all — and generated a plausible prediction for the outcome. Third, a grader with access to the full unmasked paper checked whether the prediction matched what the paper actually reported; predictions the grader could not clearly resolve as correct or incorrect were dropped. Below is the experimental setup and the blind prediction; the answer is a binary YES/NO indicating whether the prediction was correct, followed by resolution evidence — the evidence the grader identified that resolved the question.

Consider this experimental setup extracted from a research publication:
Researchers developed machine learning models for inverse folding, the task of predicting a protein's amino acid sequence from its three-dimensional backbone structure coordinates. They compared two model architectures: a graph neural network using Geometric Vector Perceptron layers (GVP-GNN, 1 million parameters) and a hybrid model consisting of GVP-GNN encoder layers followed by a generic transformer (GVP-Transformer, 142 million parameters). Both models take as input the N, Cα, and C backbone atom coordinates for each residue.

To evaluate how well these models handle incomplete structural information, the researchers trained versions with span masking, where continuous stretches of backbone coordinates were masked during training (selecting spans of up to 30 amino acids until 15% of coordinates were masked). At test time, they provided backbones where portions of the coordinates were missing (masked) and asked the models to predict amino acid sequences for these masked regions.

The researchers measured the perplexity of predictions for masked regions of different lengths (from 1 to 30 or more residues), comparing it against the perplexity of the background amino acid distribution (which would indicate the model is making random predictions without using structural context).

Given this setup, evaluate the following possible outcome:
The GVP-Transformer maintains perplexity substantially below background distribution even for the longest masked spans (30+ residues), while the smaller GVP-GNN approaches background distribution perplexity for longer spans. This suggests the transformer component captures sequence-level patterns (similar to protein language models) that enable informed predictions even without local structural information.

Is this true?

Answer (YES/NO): YES